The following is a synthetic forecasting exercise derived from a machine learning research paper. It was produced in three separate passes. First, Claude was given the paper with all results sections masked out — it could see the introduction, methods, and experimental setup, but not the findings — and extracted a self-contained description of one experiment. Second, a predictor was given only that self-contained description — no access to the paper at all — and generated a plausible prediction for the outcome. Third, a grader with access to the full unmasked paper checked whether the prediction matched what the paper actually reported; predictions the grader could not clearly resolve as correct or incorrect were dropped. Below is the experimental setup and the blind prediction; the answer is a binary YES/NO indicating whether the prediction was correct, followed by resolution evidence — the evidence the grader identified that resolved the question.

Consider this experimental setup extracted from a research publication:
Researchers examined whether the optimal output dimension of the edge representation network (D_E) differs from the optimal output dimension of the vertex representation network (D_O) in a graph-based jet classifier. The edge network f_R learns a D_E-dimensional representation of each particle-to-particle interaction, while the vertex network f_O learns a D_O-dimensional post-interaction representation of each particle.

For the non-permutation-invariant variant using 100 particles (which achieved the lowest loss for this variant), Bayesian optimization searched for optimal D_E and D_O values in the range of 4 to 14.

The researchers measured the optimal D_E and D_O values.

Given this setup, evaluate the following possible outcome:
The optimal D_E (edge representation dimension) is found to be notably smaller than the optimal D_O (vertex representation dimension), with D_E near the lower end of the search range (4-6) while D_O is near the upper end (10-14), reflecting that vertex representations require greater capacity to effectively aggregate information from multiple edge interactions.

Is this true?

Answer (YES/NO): NO